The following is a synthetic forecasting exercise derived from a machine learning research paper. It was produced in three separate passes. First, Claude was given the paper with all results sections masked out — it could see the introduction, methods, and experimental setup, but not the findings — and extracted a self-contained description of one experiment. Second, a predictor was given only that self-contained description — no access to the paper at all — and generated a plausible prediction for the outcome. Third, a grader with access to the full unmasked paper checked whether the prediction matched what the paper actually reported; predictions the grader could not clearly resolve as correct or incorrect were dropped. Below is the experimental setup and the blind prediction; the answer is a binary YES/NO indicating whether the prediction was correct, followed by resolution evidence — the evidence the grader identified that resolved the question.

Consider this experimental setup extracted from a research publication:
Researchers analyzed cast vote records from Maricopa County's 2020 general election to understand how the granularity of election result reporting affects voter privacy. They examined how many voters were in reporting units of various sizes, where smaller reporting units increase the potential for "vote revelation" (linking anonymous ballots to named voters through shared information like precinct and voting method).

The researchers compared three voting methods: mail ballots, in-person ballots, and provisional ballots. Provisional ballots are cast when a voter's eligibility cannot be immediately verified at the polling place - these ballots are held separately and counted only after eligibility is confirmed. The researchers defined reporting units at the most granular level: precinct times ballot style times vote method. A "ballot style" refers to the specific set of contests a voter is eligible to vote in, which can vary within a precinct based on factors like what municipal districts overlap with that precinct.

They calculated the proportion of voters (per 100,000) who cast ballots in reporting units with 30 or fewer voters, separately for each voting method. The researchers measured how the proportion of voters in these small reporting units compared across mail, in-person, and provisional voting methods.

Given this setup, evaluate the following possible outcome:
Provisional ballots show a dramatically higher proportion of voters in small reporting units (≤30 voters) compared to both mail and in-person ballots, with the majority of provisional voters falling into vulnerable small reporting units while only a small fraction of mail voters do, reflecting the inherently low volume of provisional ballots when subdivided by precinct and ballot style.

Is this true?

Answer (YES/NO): YES